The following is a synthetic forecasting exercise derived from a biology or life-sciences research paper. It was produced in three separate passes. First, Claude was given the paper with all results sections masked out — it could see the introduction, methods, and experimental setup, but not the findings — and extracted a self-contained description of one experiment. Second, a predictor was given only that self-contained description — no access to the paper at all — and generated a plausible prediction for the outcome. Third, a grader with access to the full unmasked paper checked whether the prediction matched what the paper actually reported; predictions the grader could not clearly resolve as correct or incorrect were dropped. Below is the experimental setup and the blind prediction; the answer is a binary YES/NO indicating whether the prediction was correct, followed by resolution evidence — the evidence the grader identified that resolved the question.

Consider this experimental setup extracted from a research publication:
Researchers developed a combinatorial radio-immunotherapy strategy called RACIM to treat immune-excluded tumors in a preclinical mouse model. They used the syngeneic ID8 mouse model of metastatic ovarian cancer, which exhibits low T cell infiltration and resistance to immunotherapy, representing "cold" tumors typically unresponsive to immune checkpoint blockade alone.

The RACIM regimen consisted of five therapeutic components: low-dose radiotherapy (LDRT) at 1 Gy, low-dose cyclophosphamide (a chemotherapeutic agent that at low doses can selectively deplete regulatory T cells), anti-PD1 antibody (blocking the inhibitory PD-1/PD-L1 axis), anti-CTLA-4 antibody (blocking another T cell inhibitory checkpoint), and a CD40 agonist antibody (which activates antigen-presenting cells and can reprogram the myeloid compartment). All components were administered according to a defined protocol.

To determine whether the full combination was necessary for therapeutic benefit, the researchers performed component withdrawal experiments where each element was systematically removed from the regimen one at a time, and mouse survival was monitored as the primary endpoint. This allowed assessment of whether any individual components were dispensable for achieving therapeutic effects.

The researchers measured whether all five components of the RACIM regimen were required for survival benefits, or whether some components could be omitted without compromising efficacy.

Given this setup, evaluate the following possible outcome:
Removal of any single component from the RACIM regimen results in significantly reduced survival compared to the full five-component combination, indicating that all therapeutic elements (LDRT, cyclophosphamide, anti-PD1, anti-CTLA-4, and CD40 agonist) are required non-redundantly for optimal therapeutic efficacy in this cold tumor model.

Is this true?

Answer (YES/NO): YES